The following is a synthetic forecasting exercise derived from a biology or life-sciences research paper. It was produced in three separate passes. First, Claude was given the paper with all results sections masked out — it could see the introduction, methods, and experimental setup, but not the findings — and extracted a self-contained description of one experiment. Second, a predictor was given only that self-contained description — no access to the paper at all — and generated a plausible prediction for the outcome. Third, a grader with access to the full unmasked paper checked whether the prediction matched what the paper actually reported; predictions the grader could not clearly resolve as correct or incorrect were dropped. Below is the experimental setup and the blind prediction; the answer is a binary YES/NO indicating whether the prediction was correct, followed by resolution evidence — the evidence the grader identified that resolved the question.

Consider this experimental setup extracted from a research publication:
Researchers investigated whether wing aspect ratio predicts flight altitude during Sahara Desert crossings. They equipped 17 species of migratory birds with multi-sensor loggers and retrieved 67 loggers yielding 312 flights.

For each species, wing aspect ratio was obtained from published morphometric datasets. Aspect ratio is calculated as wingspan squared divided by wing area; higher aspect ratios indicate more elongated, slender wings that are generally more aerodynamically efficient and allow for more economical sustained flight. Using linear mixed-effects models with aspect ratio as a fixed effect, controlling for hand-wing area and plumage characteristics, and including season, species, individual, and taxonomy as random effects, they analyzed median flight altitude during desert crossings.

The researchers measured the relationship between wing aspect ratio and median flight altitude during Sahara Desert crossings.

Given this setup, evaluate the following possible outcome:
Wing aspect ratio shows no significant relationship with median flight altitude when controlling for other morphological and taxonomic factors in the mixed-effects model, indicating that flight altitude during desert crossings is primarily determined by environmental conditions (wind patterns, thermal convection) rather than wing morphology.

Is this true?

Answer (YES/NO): NO